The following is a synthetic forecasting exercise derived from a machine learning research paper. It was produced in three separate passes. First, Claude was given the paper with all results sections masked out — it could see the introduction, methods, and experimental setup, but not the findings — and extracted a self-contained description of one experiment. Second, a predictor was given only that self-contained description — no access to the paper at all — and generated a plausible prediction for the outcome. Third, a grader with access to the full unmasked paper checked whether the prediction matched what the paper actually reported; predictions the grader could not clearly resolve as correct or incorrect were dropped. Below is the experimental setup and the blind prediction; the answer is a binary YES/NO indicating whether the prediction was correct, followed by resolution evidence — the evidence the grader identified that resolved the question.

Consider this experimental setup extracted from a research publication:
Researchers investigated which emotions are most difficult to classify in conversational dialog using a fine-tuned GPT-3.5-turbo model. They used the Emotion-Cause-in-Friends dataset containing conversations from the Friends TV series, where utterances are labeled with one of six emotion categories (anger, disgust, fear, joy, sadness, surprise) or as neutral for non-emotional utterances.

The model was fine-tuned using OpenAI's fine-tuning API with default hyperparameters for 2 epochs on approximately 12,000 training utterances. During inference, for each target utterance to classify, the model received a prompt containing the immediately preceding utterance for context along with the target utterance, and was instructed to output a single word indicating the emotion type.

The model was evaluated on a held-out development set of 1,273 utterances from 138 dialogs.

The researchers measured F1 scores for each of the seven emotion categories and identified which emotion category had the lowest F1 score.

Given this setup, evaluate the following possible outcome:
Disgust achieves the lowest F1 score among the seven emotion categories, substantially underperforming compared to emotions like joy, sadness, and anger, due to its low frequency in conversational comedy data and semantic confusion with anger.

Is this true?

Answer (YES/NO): YES